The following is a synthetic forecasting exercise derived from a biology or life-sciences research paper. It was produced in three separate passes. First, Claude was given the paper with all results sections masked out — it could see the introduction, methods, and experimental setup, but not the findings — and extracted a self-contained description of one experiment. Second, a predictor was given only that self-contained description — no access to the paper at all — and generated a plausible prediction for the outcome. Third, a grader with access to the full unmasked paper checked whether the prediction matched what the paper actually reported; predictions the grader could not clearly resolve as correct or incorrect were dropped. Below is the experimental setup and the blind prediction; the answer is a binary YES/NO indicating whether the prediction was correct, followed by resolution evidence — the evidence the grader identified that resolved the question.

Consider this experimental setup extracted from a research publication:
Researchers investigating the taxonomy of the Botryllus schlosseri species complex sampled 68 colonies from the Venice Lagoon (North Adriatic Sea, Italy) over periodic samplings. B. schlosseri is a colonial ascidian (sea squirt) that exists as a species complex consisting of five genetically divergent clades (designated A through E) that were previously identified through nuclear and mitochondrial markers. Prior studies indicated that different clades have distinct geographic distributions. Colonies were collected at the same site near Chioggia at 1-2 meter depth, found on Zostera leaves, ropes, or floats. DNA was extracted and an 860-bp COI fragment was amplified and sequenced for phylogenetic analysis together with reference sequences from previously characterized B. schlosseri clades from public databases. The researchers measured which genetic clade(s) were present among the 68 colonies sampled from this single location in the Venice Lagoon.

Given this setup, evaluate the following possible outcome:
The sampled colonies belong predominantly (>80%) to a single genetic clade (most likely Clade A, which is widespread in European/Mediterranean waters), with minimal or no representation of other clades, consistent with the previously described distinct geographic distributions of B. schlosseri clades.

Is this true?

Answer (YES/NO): NO